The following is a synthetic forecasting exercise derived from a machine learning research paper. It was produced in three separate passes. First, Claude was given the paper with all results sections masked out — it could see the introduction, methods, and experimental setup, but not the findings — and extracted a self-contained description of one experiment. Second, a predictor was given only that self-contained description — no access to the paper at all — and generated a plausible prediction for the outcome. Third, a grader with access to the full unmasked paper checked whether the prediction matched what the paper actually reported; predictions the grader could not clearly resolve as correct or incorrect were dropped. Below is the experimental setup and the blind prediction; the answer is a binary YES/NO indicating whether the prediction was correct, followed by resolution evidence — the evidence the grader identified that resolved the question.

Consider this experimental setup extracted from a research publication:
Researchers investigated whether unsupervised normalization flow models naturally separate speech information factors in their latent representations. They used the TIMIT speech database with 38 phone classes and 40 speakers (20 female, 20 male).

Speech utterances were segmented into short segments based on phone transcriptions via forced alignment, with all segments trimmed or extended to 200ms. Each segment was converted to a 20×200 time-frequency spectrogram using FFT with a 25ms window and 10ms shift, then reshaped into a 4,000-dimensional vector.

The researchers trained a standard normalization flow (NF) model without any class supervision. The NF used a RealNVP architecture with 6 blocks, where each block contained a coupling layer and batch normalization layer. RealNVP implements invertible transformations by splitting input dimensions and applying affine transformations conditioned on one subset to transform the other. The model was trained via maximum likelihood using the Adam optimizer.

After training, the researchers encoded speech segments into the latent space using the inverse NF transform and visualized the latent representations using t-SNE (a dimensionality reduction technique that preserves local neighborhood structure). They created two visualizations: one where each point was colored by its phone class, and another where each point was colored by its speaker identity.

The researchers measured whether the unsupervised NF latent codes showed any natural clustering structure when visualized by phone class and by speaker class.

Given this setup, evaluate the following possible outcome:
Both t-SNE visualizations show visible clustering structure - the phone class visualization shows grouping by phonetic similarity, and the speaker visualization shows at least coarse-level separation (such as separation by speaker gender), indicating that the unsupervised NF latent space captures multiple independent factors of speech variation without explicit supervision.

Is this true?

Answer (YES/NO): NO